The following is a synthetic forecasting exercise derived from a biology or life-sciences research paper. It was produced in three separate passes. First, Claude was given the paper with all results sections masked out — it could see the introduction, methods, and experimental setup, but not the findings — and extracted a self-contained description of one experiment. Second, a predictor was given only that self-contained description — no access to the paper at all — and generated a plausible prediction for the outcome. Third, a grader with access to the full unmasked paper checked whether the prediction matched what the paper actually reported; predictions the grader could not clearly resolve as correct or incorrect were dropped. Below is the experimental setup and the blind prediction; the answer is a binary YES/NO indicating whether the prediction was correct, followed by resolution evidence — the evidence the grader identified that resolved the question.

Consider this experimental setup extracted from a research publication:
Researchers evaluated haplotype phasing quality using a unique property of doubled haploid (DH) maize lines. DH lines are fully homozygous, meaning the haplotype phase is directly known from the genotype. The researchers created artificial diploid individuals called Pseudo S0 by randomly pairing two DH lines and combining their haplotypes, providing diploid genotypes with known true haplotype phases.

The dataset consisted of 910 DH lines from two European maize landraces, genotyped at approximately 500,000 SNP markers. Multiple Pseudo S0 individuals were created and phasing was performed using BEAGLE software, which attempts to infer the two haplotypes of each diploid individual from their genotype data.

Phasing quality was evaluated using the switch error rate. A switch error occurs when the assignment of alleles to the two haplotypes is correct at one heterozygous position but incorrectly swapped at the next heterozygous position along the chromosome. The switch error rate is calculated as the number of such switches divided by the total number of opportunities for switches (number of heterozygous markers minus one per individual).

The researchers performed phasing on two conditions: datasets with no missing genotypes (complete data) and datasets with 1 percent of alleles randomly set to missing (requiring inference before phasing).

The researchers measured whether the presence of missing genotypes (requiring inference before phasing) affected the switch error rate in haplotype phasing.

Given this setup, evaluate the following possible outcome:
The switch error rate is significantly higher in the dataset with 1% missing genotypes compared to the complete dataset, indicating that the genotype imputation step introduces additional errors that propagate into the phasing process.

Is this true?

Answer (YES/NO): NO